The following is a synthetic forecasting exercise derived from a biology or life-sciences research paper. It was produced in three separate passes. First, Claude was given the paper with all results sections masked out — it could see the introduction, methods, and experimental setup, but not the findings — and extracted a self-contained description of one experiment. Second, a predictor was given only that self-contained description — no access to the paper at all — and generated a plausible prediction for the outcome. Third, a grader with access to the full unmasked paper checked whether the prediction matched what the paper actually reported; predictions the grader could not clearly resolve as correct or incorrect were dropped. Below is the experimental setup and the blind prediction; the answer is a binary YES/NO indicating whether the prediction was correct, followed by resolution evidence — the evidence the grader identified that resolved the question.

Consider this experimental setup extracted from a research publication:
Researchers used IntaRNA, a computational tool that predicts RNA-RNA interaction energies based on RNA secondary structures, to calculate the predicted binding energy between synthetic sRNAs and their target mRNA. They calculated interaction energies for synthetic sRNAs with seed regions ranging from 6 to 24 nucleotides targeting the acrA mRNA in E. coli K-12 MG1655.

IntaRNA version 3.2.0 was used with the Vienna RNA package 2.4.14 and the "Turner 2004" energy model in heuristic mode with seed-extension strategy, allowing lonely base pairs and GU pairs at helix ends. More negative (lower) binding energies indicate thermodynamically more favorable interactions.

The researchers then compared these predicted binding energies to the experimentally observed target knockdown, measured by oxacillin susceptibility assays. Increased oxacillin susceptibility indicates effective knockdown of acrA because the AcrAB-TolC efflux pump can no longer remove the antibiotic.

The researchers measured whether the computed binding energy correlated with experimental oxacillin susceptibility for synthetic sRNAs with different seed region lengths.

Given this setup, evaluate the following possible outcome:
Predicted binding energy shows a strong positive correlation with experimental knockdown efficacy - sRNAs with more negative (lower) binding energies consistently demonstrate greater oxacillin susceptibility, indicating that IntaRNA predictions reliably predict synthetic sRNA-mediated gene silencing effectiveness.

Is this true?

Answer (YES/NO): NO